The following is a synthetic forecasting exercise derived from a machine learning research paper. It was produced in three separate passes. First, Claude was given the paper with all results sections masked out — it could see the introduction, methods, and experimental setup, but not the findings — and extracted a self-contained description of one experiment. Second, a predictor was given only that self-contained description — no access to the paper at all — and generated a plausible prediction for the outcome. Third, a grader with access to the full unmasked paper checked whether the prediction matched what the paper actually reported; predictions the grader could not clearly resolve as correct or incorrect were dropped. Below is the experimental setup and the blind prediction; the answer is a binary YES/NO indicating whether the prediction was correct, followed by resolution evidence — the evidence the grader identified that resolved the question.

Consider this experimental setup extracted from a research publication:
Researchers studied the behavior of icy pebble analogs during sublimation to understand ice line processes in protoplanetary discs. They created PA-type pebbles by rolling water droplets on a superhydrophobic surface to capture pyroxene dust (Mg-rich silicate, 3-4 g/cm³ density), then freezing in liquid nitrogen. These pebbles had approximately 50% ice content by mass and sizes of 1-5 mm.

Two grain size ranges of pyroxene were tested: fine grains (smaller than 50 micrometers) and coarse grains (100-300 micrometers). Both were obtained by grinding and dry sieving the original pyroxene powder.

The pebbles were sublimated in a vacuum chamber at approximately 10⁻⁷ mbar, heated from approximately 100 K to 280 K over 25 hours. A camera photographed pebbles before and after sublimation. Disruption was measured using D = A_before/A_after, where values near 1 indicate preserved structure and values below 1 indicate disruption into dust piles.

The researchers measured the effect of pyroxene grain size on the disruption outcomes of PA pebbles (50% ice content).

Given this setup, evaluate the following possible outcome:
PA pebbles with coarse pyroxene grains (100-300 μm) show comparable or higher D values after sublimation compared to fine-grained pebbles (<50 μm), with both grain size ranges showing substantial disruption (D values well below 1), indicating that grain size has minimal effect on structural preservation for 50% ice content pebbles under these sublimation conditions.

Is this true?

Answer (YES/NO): YES